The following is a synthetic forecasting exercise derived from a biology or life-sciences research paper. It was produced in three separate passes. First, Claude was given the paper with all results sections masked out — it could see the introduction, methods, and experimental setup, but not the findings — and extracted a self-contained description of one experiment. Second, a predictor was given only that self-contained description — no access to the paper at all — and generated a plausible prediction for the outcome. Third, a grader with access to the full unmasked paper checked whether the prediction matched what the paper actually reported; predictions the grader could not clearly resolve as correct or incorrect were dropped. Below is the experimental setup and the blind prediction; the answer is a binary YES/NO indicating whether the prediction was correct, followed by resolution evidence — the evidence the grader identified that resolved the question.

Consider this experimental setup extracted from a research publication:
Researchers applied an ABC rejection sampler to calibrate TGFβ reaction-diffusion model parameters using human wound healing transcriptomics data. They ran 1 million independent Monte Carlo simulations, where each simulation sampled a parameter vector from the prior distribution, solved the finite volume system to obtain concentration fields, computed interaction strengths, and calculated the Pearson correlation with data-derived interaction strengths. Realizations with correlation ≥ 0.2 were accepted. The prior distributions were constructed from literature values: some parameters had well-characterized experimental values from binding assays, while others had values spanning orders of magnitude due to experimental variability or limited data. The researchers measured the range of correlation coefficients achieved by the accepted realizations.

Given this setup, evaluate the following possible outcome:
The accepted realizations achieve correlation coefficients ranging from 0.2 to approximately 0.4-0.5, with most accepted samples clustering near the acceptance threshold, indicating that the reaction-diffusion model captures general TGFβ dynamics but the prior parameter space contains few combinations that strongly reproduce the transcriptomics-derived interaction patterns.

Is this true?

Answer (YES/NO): NO